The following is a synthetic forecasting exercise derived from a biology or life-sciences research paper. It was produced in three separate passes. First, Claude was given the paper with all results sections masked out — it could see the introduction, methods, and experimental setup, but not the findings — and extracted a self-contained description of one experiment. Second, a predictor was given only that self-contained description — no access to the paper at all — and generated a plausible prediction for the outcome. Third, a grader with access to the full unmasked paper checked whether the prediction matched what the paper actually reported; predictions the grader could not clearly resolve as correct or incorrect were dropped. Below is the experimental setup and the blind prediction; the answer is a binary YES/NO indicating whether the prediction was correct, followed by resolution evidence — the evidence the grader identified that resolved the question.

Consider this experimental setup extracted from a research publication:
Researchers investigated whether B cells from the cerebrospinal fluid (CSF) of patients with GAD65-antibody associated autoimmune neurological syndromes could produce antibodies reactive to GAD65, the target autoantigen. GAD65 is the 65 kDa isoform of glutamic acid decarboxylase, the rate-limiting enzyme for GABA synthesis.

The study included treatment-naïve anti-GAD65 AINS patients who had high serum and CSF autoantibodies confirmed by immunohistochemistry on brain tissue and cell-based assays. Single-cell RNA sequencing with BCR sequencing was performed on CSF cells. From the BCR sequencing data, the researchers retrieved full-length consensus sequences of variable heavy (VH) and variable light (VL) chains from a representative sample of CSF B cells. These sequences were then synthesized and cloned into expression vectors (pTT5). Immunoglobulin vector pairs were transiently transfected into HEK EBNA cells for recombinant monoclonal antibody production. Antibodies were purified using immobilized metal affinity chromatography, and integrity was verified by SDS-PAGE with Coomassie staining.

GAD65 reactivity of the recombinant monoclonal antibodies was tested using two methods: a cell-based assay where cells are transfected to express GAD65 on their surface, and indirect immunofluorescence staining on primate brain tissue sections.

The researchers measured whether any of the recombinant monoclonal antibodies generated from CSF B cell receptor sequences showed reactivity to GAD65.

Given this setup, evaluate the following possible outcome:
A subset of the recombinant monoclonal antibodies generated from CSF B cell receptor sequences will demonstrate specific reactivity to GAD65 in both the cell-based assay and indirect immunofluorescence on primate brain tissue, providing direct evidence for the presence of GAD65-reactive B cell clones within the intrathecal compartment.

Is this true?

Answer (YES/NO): YES